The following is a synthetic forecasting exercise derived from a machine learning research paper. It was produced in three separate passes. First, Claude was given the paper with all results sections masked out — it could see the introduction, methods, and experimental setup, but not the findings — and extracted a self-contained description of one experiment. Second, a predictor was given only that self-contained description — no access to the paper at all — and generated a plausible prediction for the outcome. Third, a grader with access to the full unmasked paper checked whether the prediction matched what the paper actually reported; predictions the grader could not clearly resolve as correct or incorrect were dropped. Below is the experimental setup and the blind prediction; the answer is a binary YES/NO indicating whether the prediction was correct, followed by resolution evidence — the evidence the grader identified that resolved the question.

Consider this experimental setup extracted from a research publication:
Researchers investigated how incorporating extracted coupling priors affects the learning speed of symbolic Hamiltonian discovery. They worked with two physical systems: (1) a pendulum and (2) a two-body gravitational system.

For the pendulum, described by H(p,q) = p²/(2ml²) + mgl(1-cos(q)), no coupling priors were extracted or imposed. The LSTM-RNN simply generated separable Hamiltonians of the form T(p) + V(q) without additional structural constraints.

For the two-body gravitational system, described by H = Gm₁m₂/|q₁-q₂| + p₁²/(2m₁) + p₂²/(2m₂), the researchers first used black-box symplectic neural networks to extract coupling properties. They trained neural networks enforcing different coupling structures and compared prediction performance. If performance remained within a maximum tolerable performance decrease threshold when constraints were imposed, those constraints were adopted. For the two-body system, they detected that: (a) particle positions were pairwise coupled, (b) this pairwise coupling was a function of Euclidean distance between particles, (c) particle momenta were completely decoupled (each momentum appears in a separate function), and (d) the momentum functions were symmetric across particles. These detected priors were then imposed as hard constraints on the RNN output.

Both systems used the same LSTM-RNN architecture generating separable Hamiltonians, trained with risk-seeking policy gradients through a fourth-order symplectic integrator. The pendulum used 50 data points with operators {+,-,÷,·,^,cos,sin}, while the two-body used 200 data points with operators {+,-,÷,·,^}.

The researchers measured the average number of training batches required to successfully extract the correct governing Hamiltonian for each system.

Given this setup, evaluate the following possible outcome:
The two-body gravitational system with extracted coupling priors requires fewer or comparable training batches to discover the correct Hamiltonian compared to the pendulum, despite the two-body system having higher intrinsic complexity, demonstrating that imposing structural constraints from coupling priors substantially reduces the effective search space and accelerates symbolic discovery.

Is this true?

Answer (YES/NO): YES